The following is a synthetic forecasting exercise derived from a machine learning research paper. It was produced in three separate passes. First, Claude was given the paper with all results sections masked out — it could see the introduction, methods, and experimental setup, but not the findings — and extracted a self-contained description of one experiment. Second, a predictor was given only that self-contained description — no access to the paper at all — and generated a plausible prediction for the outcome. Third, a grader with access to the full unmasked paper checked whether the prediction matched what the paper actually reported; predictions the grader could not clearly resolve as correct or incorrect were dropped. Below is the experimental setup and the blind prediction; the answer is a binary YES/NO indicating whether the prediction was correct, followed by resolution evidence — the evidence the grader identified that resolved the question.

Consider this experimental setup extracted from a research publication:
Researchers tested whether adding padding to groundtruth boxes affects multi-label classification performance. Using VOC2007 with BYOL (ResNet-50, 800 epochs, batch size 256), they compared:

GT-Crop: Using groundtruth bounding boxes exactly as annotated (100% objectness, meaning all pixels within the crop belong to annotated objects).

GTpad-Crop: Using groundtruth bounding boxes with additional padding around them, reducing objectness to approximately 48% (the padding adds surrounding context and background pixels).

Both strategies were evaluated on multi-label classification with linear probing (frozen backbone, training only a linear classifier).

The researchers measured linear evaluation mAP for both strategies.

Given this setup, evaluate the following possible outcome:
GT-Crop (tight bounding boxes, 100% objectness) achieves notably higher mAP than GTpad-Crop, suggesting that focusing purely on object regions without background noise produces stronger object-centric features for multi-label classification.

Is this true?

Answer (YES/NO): NO